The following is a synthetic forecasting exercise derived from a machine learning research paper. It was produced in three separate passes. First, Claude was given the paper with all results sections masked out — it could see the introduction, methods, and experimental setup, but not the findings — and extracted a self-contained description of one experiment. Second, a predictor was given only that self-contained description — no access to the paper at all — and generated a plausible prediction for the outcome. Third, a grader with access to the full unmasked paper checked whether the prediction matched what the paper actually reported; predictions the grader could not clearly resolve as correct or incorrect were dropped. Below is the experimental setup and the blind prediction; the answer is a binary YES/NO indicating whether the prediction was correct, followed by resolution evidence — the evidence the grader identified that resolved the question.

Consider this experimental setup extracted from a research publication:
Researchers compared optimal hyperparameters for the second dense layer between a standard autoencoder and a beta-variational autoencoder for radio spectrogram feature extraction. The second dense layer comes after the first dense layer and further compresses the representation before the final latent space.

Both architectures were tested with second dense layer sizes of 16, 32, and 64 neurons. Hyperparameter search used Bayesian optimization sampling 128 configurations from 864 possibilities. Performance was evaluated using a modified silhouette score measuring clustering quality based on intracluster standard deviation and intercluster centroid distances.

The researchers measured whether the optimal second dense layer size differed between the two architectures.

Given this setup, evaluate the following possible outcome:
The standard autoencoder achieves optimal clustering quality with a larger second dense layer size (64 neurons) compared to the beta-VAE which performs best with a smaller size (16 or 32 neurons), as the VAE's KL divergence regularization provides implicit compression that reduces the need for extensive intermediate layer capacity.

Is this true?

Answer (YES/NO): YES